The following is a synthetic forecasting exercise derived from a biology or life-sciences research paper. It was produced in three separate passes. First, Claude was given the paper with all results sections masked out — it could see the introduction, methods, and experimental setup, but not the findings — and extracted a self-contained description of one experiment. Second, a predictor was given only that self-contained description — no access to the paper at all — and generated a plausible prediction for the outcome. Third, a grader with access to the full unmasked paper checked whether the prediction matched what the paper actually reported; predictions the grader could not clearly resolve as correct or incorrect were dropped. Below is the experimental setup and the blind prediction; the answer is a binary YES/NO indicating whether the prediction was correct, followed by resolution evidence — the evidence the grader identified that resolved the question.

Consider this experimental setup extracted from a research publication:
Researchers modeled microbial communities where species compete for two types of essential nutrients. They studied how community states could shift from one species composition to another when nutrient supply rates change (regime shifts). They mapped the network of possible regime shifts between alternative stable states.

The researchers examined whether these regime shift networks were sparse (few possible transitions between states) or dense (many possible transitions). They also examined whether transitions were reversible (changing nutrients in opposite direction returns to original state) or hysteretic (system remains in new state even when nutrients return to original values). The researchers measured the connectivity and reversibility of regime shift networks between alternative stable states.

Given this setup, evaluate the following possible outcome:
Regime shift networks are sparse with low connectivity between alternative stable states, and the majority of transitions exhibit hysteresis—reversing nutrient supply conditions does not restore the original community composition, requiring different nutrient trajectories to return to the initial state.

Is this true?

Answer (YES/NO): NO